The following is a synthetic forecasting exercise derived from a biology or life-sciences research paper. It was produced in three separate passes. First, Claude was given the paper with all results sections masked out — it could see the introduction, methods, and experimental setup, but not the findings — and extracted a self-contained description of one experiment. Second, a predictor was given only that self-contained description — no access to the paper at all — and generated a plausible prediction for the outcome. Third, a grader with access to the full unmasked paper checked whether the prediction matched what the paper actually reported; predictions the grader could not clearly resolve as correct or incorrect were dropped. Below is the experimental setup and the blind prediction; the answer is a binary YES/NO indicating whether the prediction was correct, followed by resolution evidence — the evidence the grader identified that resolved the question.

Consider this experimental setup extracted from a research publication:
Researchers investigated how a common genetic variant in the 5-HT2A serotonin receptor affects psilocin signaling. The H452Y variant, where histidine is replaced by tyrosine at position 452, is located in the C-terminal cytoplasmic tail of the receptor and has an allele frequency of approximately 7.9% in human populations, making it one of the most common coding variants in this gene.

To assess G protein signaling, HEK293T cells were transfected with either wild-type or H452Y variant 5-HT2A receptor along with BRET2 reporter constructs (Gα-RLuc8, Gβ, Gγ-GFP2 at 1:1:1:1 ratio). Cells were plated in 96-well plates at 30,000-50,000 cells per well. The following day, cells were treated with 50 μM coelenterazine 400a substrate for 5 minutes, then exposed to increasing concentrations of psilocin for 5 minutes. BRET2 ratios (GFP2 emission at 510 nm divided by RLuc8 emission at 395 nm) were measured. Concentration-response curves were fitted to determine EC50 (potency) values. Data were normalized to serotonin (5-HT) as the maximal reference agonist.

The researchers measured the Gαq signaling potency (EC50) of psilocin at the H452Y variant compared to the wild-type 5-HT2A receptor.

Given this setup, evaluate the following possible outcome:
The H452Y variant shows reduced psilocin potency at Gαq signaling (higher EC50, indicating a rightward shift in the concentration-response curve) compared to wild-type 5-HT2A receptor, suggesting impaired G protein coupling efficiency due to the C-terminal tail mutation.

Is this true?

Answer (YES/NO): YES